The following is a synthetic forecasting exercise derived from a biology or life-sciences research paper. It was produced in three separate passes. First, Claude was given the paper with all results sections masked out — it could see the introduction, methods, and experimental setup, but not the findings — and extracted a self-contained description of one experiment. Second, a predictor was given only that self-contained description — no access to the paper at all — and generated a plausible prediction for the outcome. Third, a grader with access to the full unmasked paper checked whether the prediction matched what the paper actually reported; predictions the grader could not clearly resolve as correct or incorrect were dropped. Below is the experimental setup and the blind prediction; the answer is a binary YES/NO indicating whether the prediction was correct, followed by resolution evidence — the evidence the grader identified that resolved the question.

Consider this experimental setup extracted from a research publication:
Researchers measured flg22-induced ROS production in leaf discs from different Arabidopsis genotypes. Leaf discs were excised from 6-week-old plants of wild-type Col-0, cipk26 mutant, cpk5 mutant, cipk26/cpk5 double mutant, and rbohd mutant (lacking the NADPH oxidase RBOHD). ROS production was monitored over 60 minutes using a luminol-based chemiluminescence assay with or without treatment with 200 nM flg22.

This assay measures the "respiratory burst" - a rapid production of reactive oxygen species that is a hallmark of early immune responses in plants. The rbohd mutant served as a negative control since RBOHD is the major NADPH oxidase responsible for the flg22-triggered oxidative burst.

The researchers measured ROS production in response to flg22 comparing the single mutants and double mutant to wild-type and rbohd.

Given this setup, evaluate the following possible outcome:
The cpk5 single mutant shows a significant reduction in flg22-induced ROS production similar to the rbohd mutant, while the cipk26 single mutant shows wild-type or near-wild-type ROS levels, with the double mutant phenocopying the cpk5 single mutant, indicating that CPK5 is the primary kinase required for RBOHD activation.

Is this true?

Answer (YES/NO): NO